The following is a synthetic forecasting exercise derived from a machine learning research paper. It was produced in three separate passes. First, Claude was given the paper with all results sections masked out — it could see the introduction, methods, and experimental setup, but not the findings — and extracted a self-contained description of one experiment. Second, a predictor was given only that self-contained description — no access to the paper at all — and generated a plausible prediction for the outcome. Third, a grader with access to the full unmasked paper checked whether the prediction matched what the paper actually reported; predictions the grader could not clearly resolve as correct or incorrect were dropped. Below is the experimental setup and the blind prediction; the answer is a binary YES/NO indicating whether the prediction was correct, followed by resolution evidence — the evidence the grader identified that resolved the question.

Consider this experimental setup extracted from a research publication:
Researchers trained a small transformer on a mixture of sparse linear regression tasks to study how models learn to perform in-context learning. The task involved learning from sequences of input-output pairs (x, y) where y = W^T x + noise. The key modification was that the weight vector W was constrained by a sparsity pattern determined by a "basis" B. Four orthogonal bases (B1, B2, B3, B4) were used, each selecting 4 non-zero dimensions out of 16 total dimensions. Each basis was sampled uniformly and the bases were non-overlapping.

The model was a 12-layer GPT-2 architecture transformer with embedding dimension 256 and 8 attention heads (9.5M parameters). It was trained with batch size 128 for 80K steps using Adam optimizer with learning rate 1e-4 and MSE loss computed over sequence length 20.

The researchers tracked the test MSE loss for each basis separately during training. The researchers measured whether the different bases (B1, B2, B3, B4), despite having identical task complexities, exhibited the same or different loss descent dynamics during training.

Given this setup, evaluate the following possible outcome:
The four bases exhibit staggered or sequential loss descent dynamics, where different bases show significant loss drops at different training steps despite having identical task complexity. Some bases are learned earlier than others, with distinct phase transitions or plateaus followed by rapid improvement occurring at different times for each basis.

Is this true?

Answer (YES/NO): YES